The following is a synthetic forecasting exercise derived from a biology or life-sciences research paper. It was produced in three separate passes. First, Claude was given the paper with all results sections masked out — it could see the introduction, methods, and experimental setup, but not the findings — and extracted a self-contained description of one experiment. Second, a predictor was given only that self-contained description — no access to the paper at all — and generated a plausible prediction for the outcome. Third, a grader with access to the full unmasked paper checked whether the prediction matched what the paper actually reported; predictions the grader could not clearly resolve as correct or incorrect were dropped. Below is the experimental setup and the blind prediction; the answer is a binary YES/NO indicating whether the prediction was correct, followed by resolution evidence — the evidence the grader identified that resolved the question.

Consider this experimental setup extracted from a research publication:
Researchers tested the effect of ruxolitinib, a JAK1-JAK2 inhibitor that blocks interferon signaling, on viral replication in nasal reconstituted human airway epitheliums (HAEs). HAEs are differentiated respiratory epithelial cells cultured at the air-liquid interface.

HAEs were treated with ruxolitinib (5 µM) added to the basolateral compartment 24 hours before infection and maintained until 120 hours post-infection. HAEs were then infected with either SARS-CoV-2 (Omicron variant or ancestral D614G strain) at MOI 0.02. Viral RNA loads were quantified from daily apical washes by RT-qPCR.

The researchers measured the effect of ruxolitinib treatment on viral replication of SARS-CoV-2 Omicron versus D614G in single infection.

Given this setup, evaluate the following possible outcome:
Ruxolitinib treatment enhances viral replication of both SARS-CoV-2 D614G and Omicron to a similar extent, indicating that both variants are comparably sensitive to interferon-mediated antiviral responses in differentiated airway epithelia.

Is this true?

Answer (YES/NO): NO